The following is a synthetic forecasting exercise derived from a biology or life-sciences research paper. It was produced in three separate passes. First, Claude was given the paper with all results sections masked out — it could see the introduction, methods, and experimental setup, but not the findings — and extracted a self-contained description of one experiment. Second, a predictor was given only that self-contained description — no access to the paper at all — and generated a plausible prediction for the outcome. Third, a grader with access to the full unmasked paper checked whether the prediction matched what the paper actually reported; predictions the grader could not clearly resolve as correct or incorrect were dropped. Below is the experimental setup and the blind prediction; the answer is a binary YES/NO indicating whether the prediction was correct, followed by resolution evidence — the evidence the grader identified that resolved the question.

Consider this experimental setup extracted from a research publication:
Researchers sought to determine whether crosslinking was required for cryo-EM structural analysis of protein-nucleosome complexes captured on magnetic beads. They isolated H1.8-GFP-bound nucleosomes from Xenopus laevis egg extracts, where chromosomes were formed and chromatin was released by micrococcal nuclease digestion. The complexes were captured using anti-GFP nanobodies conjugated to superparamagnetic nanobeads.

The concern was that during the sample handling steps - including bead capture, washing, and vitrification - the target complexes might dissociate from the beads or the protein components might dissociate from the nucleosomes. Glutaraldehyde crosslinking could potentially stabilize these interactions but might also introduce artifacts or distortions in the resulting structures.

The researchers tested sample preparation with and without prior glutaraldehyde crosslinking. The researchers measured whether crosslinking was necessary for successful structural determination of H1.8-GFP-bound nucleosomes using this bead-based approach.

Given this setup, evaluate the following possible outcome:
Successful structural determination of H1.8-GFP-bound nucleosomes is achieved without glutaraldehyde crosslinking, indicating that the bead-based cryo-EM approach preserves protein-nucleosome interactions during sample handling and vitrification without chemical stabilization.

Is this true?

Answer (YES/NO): NO